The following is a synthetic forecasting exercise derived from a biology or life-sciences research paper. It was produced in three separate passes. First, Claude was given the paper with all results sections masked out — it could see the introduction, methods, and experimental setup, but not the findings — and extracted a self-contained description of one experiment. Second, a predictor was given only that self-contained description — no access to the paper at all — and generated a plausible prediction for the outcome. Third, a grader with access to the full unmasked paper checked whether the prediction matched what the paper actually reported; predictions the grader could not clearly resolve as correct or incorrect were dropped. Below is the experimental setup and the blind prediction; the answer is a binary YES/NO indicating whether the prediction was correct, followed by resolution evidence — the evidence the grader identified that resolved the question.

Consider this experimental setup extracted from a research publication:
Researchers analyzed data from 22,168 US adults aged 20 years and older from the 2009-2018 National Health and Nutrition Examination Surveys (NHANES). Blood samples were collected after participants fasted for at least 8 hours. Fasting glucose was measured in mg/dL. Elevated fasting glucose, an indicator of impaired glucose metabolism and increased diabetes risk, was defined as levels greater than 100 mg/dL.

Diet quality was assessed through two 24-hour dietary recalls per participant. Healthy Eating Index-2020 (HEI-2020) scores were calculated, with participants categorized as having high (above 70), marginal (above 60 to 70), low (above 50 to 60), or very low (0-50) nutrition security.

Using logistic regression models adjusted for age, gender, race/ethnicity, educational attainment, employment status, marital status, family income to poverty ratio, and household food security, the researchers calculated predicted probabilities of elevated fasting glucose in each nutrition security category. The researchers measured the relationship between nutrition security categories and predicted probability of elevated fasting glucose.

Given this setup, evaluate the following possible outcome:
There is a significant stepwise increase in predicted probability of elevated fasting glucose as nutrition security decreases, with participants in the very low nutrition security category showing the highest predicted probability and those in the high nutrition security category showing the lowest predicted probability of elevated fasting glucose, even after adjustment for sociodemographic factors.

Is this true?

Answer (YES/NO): NO